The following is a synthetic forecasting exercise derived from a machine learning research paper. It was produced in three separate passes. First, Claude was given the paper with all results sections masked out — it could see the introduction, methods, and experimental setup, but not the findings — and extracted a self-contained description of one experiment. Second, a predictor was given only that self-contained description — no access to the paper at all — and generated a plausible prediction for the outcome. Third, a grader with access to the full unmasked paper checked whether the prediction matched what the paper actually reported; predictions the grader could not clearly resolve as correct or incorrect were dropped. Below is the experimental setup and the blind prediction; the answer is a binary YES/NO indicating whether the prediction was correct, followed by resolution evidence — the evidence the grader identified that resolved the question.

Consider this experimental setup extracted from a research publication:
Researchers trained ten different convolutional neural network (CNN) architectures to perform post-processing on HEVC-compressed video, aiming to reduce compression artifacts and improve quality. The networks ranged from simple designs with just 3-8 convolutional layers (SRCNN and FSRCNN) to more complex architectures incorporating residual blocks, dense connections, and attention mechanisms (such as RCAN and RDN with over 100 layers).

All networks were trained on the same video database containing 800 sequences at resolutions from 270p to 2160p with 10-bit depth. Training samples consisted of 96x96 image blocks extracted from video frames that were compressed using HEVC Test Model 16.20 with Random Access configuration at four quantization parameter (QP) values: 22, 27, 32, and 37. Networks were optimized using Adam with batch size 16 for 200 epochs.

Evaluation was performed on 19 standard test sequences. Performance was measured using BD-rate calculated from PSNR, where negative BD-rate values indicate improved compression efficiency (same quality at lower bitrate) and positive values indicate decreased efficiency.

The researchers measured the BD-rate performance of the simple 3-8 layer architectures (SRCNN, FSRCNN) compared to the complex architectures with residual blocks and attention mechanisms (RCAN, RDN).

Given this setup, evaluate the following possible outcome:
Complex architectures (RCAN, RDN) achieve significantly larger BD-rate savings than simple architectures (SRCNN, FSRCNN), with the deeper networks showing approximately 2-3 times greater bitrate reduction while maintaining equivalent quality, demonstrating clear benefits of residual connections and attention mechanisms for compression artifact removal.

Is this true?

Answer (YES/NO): NO